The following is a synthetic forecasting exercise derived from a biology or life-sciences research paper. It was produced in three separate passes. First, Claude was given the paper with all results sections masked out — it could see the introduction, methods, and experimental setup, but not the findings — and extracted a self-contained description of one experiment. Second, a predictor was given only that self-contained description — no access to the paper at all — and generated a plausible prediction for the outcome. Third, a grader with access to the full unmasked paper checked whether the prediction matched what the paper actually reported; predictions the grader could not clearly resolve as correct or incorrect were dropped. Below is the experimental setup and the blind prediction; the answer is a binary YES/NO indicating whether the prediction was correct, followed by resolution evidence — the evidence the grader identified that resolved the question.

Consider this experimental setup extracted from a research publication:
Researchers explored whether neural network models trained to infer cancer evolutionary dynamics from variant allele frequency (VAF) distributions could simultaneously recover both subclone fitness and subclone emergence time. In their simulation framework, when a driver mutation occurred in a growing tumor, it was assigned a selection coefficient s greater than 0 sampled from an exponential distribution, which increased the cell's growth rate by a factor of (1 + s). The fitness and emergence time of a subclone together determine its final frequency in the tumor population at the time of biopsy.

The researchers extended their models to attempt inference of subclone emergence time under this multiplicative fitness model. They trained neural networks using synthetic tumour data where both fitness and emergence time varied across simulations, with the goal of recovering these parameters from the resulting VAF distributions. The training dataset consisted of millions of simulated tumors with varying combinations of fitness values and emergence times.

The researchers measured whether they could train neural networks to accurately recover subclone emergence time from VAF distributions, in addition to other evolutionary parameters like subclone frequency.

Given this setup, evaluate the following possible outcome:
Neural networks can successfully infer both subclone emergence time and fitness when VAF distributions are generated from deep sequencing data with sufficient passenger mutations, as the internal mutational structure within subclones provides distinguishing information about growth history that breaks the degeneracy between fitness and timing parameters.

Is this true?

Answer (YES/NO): NO